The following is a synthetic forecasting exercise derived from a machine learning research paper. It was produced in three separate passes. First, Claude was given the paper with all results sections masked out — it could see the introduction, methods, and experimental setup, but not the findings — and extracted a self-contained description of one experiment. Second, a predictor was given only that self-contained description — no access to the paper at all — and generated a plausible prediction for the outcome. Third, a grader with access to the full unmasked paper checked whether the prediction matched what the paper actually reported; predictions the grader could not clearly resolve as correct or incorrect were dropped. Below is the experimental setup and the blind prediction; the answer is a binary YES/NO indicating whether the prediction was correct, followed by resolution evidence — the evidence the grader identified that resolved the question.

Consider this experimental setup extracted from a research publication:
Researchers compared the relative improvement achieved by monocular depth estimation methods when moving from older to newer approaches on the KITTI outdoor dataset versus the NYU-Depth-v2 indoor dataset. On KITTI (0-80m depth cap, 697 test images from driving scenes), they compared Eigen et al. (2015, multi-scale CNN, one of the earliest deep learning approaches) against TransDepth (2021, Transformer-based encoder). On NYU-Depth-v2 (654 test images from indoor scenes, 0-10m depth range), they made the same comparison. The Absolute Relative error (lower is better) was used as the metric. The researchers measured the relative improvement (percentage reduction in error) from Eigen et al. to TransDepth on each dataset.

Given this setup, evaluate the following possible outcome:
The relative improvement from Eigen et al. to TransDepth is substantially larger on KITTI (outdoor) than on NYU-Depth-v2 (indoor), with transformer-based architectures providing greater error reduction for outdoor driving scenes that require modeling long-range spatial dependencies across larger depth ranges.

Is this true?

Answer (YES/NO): YES